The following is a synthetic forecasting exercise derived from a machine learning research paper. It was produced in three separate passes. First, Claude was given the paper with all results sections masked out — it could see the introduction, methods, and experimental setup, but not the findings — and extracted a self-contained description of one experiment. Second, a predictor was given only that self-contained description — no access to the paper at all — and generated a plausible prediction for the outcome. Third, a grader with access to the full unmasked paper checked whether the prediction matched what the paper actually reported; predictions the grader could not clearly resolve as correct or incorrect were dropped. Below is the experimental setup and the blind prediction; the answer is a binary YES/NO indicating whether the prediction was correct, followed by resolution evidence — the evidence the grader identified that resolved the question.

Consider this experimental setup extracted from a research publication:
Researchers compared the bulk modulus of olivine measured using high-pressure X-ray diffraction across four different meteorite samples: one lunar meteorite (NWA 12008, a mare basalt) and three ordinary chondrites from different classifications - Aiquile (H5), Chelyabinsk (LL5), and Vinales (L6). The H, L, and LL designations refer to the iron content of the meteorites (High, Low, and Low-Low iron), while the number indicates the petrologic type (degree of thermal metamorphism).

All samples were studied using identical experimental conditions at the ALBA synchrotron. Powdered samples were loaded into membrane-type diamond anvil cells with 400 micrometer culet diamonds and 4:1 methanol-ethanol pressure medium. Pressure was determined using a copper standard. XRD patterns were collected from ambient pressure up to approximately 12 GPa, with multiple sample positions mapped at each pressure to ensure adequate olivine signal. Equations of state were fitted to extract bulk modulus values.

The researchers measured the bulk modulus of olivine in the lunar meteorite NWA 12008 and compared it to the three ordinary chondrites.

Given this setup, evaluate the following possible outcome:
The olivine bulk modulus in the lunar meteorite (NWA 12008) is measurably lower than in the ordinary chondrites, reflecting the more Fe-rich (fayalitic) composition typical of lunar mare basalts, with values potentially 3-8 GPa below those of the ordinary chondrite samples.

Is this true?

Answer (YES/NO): NO